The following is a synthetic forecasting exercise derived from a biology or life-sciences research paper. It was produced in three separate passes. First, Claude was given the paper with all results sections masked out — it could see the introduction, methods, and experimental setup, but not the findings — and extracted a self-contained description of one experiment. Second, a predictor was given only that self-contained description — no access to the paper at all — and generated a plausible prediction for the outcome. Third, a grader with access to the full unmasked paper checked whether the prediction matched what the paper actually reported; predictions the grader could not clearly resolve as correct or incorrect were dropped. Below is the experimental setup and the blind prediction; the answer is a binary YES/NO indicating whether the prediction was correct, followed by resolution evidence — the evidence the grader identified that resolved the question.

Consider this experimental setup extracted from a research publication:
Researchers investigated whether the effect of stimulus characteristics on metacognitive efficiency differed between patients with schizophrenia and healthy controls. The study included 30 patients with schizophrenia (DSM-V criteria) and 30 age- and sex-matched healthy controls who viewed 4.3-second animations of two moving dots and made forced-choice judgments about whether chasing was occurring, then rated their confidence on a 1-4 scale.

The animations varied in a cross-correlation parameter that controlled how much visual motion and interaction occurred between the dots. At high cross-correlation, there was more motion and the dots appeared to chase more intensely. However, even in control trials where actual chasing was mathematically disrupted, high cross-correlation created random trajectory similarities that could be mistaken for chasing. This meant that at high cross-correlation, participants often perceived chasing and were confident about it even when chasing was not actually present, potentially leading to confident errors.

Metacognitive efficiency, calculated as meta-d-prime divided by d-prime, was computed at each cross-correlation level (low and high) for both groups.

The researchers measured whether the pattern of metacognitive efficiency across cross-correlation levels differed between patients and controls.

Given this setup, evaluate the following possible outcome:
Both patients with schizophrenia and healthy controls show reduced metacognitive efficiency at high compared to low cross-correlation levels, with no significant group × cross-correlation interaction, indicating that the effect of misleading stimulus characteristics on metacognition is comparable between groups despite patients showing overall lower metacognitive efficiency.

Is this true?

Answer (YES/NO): NO